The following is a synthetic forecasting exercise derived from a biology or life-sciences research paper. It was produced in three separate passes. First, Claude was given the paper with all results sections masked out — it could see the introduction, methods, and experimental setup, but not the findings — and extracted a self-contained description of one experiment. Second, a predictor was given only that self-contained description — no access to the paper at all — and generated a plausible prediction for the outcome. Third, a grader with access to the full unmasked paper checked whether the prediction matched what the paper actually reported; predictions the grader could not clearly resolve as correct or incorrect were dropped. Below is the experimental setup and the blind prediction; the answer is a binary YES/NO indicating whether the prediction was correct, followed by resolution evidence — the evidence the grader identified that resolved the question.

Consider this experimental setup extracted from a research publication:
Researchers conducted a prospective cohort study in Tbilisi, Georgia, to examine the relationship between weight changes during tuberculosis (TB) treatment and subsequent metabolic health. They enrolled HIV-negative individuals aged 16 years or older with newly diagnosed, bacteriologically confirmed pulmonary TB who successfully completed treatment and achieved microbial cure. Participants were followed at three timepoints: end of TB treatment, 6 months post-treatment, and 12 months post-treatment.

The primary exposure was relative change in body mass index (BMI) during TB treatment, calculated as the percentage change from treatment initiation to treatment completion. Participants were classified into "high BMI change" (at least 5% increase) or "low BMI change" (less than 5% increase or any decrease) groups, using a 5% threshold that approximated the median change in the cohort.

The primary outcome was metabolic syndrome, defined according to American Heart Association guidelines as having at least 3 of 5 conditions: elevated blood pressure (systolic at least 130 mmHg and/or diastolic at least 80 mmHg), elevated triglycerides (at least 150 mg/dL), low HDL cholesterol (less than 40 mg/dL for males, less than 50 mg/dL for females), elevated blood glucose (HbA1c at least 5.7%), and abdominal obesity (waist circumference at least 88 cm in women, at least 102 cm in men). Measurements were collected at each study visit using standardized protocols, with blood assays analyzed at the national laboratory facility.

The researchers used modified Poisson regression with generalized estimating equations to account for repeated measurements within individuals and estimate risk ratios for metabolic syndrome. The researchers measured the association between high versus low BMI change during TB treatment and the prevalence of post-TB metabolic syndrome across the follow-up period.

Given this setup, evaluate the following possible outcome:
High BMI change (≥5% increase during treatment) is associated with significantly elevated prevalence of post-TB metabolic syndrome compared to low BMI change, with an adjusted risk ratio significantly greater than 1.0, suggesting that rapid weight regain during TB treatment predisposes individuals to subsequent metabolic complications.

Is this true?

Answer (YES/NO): YES